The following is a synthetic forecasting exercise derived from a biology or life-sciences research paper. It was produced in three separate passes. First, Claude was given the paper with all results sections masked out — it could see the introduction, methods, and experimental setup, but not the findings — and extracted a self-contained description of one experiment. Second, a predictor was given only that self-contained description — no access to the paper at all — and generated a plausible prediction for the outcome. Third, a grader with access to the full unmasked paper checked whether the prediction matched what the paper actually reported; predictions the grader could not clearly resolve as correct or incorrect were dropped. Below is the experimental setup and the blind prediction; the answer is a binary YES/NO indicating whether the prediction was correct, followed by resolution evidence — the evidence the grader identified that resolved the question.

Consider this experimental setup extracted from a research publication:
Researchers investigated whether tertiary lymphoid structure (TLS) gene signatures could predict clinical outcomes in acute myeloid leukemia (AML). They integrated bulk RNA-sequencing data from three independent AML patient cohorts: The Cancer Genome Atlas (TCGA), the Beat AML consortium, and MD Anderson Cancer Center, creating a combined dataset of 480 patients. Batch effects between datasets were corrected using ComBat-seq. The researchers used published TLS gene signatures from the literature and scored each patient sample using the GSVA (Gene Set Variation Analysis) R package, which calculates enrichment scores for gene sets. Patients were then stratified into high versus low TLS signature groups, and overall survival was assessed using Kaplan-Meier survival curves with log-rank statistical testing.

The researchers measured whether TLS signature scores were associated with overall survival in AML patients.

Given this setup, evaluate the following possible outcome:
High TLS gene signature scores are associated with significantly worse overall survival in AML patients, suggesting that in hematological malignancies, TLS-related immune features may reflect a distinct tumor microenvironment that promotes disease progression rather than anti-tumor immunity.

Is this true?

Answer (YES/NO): NO